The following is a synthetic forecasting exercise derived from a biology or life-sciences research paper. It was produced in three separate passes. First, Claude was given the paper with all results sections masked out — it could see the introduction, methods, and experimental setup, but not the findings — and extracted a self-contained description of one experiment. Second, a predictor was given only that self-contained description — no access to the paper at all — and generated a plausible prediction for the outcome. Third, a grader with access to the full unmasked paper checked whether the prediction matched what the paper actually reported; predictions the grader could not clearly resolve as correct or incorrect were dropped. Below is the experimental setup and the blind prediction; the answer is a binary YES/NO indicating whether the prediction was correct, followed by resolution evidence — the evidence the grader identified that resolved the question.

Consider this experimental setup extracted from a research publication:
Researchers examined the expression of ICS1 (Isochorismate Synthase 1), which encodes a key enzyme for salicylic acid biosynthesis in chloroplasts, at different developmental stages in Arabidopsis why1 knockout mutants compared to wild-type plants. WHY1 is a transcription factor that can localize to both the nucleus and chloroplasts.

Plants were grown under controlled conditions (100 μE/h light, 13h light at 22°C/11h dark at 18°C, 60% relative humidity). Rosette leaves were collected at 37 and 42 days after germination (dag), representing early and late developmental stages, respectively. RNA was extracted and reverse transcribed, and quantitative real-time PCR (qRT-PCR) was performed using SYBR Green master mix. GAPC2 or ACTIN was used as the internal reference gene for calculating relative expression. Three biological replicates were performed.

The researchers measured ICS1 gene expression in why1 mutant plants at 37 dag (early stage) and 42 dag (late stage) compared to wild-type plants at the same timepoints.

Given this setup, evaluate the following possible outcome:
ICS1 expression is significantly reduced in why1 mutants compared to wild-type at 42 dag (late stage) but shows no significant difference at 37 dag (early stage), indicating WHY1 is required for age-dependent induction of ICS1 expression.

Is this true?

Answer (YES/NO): YES